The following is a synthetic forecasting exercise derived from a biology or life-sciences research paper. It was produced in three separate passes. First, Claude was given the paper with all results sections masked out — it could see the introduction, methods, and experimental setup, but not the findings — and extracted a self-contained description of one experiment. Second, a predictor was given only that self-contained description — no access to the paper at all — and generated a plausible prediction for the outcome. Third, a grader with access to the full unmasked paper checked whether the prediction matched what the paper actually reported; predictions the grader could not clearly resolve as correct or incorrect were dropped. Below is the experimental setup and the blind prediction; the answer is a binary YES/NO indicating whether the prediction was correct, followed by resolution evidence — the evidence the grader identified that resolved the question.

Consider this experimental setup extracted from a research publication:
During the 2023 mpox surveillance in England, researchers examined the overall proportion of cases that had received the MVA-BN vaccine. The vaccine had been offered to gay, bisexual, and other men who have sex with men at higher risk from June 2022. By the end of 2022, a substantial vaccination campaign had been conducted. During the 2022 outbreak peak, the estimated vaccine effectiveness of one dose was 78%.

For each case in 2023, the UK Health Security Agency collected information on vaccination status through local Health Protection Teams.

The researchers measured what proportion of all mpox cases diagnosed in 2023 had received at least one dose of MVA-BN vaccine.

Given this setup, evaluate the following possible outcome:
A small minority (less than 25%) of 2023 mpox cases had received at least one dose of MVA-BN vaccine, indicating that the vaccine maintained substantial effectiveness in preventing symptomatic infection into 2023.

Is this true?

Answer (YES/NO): NO